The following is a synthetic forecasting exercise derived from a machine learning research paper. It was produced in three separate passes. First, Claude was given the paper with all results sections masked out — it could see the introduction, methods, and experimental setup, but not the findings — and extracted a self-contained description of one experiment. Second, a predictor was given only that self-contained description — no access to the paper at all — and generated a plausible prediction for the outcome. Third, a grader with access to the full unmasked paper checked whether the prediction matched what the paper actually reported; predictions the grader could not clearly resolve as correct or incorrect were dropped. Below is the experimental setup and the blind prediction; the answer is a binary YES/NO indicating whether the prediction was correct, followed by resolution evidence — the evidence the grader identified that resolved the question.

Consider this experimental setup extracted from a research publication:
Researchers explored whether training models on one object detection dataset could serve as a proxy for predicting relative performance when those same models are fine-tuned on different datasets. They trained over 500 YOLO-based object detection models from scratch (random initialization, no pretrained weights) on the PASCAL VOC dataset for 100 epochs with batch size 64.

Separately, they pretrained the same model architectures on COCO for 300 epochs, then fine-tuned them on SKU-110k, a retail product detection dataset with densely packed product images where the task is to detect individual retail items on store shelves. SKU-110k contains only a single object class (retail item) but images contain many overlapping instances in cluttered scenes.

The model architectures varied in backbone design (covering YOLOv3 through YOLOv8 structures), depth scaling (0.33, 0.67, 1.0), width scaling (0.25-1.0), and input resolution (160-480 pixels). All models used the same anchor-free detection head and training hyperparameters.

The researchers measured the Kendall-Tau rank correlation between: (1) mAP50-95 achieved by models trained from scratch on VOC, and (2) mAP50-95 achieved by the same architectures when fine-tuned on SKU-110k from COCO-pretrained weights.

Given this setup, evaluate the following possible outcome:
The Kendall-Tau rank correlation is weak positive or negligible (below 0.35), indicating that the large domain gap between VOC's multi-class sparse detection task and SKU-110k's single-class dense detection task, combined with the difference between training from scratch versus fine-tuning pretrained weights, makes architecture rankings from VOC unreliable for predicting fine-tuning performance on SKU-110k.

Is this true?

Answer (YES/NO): NO